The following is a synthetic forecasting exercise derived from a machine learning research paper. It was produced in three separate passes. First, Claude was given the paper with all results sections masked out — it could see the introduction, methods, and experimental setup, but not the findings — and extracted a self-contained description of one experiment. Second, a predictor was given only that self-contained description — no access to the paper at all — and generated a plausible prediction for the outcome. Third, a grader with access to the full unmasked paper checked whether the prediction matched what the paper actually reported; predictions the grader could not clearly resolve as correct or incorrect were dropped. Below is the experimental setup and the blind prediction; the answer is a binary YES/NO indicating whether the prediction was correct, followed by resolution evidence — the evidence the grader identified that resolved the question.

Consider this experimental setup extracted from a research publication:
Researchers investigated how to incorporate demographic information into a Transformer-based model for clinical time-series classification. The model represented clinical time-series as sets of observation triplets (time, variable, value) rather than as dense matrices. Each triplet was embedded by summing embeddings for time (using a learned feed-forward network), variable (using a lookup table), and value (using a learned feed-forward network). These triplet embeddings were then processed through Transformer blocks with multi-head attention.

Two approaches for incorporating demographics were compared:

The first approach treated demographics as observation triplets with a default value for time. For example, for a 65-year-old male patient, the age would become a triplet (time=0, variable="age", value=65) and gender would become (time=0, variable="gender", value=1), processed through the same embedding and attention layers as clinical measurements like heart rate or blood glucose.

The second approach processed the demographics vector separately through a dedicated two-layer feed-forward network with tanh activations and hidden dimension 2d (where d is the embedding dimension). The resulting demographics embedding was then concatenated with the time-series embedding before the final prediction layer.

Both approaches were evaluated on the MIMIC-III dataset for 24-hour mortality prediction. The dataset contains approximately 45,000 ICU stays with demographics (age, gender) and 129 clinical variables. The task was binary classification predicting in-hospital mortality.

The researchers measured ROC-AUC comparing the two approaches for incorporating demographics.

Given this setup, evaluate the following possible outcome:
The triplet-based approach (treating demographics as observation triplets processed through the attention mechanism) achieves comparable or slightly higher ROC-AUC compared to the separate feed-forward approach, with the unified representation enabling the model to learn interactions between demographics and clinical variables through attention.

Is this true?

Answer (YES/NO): NO